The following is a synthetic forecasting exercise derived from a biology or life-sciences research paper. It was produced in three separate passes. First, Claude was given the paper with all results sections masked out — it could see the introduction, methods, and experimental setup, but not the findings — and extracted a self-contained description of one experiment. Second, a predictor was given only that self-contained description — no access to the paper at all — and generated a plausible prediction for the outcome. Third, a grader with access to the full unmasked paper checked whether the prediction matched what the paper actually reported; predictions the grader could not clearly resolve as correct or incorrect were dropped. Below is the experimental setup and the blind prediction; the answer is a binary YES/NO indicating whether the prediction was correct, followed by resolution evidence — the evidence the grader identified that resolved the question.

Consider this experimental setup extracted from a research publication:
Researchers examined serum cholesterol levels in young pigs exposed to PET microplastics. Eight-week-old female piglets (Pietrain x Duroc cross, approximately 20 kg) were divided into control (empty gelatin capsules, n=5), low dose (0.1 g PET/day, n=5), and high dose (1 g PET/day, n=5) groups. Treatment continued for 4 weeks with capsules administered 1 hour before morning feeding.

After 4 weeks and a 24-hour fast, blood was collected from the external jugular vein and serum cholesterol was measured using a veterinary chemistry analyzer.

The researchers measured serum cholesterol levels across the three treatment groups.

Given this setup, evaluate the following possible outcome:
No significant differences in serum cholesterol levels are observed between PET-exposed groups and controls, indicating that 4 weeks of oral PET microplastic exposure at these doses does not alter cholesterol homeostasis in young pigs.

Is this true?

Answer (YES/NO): NO